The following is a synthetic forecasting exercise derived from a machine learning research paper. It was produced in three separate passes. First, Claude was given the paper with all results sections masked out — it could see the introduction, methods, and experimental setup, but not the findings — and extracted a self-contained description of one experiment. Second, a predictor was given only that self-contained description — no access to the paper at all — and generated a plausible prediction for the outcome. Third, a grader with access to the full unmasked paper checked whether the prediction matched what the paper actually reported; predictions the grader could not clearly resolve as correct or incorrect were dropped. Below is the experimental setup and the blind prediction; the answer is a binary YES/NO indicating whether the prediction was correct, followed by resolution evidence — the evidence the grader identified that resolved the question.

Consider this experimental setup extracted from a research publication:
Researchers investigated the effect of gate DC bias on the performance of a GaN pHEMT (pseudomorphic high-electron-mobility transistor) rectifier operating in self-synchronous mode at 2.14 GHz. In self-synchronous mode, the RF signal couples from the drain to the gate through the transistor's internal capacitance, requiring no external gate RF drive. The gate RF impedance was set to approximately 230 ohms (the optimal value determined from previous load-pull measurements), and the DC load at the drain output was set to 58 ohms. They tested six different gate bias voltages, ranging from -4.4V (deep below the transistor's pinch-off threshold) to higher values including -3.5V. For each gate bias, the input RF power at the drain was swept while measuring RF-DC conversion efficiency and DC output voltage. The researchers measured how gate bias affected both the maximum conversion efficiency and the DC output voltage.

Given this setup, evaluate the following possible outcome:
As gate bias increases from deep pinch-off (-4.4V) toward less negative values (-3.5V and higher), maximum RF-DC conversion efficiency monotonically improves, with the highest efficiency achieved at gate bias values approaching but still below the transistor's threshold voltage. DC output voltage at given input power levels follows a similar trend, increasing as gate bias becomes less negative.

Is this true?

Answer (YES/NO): NO